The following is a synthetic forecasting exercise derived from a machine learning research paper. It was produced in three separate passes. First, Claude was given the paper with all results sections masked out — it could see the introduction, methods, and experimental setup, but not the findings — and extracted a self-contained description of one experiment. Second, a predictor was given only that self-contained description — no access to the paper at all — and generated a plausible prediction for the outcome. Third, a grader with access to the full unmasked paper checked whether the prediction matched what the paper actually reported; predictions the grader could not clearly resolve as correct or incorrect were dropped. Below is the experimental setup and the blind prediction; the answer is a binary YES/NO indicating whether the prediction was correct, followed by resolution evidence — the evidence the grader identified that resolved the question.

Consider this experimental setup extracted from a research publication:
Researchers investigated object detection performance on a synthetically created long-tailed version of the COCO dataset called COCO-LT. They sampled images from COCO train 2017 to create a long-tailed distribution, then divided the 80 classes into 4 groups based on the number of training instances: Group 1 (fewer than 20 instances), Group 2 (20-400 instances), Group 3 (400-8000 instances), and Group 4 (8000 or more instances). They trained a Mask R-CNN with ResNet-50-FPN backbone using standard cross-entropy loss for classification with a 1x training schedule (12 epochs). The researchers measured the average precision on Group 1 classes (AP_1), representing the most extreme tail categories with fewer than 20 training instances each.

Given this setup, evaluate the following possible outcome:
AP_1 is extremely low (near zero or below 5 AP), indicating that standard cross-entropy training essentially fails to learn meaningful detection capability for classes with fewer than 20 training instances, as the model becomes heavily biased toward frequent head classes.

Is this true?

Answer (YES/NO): YES